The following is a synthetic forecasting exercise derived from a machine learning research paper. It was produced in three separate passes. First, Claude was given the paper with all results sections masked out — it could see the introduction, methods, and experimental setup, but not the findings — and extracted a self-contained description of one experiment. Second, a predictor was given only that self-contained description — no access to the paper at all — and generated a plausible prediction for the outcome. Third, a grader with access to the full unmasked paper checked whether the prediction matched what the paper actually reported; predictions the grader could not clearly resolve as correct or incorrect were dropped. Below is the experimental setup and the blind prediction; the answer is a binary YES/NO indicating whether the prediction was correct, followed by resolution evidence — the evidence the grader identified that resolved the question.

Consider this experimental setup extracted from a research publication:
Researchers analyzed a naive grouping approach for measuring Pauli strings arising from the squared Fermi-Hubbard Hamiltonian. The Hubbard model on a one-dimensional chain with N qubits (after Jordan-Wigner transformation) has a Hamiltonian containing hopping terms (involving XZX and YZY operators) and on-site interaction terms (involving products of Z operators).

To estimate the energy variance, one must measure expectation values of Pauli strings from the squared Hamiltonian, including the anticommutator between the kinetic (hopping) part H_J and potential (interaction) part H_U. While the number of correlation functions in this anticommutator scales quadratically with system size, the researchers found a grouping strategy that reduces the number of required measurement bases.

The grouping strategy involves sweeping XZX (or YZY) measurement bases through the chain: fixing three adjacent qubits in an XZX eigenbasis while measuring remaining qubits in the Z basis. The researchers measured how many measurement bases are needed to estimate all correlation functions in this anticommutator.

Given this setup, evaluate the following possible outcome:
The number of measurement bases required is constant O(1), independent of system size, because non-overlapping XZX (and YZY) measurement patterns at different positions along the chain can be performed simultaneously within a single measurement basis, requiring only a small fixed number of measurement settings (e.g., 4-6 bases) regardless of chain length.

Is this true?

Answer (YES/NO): NO